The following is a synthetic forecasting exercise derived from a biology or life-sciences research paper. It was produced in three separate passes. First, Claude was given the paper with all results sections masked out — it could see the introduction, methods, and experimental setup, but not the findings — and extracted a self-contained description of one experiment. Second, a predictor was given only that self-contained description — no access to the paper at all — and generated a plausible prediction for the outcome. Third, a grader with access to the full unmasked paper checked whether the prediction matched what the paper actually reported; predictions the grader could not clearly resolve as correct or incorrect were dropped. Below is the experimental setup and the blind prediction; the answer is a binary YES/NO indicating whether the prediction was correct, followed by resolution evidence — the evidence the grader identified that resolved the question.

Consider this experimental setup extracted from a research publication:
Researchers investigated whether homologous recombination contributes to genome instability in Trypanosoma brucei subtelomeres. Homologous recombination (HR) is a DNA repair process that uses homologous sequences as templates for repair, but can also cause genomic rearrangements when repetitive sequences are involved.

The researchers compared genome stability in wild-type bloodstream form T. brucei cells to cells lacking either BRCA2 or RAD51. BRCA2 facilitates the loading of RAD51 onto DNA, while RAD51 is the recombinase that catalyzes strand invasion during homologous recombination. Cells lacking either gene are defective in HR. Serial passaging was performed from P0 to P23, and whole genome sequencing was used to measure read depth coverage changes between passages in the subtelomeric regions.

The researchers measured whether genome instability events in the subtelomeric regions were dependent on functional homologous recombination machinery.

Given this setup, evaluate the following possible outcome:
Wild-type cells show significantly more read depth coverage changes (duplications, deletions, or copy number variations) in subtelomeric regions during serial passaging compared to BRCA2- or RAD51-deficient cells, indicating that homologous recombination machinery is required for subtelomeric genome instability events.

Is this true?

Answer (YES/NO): NO